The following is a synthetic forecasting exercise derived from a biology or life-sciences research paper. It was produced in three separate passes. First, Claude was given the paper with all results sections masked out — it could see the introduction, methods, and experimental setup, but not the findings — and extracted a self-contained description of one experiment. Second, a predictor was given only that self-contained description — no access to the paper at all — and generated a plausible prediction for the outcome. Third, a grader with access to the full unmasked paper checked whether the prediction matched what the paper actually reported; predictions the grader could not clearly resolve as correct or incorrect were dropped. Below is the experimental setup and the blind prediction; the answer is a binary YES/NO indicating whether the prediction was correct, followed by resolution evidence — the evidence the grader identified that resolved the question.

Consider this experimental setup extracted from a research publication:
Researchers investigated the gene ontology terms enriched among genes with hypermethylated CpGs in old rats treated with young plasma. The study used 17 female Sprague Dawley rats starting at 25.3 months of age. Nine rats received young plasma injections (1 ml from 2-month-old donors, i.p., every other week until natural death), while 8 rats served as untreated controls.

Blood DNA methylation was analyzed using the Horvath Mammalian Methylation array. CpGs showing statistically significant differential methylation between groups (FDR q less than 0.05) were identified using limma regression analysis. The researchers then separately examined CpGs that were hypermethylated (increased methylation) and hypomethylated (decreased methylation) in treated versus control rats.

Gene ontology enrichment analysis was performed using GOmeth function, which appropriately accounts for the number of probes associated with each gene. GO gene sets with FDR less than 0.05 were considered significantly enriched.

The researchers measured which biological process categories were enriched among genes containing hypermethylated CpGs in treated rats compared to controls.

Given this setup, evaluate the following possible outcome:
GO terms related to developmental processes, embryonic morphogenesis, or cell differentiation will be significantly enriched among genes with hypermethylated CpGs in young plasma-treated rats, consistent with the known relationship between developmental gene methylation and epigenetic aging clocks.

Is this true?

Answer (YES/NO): NO